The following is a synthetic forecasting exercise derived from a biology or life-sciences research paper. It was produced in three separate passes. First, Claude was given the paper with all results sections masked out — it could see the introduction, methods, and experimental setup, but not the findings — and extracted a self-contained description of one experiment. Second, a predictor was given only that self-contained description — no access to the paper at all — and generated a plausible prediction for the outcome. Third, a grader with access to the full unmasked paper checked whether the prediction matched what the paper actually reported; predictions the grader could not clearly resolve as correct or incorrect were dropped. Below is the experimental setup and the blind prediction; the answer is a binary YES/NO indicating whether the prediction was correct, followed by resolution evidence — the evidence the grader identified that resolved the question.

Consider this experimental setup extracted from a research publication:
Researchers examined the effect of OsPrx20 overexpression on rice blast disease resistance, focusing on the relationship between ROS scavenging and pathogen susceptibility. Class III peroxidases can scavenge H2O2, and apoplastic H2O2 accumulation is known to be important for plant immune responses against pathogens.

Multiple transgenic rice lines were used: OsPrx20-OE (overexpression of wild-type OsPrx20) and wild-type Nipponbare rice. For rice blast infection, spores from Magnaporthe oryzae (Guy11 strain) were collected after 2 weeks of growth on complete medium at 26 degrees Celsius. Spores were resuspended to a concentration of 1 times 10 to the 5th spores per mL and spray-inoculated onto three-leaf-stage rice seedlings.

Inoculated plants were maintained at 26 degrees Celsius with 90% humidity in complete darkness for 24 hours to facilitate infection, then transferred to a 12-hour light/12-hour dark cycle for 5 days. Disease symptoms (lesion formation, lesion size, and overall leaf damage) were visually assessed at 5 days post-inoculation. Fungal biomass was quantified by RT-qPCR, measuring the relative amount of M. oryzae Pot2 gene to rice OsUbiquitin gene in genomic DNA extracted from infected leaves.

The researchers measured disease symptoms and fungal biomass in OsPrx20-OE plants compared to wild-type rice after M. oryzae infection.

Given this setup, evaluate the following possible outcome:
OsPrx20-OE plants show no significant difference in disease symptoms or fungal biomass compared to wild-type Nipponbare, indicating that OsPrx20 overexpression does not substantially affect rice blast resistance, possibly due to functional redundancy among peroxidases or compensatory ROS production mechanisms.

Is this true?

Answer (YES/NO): NO